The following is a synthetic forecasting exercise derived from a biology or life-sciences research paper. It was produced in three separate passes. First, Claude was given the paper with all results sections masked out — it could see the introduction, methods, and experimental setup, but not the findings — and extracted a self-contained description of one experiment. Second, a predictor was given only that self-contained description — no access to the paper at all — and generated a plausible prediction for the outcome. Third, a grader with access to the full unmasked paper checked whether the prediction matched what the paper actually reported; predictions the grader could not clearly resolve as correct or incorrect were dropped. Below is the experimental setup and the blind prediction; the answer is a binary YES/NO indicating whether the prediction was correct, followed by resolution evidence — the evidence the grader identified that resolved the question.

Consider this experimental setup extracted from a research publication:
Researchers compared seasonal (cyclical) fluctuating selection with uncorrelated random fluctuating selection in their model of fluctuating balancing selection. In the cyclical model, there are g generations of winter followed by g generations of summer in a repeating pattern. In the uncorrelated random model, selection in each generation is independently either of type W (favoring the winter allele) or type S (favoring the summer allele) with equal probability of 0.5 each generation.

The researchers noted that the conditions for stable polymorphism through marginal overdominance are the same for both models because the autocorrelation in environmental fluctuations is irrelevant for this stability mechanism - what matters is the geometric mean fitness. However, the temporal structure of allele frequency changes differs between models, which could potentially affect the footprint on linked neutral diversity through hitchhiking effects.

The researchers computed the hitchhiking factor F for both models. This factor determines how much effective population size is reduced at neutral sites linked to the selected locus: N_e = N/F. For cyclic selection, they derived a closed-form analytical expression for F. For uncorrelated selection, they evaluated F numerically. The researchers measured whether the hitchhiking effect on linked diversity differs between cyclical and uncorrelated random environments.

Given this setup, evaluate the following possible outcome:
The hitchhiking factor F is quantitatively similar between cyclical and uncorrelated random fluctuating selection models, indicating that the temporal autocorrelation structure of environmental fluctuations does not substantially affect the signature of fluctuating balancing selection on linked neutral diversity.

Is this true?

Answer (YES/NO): NO